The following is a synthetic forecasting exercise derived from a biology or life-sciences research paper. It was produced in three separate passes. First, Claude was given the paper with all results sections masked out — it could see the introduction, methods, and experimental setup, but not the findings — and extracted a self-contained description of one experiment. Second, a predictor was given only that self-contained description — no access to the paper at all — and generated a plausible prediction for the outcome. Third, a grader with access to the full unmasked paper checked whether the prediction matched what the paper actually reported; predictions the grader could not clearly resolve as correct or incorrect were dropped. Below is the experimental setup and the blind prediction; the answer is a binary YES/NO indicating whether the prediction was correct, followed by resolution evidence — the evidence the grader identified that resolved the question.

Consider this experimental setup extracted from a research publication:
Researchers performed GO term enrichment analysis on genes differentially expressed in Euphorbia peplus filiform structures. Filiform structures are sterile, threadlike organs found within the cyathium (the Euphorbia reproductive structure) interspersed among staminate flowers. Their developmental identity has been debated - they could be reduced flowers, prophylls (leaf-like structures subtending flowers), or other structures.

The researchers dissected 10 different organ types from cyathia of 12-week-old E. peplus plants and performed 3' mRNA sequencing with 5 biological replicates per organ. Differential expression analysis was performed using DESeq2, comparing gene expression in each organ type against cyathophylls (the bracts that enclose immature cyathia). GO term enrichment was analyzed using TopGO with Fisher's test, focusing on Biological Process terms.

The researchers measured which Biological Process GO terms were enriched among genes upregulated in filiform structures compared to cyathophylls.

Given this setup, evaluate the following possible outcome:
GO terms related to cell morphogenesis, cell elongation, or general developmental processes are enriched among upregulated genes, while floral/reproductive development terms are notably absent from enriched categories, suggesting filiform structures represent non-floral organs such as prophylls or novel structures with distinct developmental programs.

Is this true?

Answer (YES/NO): NO